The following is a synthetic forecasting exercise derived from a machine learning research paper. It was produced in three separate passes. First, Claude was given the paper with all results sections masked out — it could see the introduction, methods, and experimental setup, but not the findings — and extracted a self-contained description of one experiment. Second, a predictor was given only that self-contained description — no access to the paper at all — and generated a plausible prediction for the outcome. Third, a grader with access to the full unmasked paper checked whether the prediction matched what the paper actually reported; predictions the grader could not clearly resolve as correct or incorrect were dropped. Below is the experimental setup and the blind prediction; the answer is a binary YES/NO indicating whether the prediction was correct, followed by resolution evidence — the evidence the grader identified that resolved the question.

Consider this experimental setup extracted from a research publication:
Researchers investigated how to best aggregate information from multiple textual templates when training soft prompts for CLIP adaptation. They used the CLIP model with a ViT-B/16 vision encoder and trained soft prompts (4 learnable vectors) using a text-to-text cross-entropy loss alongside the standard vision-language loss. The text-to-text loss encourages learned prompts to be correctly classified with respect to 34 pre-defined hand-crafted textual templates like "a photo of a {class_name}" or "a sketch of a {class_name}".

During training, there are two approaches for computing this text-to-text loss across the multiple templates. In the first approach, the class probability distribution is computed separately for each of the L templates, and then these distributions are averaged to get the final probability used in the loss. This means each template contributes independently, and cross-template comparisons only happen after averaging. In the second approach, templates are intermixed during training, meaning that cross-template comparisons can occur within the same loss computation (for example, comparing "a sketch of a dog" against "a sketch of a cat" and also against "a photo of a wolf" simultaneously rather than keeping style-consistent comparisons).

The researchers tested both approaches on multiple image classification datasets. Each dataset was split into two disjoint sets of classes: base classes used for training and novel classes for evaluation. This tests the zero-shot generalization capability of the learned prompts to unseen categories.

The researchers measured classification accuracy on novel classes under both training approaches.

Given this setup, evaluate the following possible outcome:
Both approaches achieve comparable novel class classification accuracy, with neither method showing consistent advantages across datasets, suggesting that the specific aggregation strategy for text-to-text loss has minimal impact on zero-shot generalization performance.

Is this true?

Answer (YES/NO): NO